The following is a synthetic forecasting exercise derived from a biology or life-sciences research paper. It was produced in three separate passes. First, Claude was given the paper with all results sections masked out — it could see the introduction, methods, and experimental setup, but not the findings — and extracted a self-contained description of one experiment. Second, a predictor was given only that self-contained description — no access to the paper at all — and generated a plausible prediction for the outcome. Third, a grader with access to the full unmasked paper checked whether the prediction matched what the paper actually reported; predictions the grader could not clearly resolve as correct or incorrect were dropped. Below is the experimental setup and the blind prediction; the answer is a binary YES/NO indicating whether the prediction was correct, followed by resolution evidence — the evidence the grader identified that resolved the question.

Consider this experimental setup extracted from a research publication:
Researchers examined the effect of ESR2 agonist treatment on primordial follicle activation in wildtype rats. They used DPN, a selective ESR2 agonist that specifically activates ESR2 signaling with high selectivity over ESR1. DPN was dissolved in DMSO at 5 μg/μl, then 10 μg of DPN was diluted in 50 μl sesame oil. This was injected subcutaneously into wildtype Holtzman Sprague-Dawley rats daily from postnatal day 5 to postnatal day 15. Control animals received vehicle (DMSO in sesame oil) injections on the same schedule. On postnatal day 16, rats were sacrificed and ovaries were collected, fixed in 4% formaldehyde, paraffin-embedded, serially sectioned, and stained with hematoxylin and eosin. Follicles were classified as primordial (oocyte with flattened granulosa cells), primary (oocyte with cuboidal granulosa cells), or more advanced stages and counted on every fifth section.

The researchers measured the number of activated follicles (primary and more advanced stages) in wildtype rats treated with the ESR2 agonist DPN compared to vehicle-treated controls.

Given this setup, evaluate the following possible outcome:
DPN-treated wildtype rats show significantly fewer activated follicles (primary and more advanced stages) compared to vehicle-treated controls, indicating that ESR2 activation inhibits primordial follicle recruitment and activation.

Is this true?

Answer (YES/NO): YES